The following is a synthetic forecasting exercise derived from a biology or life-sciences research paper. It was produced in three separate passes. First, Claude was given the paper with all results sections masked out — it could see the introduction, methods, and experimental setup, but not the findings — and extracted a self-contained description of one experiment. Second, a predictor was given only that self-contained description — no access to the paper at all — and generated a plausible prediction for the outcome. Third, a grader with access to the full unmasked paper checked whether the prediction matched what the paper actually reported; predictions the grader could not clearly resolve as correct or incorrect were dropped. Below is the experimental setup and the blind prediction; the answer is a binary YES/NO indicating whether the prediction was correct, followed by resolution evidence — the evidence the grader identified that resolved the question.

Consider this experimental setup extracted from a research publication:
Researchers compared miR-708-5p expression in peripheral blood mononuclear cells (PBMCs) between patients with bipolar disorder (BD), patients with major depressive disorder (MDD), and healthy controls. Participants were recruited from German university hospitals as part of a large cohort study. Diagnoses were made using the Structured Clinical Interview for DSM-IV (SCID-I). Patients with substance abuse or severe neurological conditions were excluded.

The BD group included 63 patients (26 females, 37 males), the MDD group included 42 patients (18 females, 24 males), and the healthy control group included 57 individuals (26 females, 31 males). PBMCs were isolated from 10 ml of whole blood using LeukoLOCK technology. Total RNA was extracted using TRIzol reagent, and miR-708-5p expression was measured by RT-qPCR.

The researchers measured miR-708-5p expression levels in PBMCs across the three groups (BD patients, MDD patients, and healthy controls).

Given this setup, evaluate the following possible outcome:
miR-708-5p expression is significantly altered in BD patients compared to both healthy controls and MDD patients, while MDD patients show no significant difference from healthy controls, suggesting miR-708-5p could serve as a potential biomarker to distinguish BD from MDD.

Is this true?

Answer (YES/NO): NO